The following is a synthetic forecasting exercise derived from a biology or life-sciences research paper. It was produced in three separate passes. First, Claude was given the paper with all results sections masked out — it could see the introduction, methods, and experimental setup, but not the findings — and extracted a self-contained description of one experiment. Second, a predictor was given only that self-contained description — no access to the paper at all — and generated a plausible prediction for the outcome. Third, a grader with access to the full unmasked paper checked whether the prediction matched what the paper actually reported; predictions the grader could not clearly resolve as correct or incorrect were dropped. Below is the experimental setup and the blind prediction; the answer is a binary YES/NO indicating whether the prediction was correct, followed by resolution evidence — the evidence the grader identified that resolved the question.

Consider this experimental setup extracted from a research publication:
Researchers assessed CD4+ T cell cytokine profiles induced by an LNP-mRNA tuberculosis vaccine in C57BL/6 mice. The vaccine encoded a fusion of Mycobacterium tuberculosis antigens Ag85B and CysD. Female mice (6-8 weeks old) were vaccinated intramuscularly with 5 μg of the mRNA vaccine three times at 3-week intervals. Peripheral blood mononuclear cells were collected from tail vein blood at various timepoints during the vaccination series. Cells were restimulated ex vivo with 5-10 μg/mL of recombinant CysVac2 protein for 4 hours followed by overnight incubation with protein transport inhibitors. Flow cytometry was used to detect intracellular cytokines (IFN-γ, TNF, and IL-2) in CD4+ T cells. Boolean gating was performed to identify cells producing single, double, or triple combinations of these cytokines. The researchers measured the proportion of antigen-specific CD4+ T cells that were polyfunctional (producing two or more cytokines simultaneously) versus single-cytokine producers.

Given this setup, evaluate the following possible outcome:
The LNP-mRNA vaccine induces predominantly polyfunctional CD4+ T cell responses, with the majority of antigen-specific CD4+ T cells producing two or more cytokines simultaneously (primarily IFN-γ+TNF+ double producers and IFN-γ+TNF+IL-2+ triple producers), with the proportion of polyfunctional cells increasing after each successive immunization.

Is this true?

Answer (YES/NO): YES